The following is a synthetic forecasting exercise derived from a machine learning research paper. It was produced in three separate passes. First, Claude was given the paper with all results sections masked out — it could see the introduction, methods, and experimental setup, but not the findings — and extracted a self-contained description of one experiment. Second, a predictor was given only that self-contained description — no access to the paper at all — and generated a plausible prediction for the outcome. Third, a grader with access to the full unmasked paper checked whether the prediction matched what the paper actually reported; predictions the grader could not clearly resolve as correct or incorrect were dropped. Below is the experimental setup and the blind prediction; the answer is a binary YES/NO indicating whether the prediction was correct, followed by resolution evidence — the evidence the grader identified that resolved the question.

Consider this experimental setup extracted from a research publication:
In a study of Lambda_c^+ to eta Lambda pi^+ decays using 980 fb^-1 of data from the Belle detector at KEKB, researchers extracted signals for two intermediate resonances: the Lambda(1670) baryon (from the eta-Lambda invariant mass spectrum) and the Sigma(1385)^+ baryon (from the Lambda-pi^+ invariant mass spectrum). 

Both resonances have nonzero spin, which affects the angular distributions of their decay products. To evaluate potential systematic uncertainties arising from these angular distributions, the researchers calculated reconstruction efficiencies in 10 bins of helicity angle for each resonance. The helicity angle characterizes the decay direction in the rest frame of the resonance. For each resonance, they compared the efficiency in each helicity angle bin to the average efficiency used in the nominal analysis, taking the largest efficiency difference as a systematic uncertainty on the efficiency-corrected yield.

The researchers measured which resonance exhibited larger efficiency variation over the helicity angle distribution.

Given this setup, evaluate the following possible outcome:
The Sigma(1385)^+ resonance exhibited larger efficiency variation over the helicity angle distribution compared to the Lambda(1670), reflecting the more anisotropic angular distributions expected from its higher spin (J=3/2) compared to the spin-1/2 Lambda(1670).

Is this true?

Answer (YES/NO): YES